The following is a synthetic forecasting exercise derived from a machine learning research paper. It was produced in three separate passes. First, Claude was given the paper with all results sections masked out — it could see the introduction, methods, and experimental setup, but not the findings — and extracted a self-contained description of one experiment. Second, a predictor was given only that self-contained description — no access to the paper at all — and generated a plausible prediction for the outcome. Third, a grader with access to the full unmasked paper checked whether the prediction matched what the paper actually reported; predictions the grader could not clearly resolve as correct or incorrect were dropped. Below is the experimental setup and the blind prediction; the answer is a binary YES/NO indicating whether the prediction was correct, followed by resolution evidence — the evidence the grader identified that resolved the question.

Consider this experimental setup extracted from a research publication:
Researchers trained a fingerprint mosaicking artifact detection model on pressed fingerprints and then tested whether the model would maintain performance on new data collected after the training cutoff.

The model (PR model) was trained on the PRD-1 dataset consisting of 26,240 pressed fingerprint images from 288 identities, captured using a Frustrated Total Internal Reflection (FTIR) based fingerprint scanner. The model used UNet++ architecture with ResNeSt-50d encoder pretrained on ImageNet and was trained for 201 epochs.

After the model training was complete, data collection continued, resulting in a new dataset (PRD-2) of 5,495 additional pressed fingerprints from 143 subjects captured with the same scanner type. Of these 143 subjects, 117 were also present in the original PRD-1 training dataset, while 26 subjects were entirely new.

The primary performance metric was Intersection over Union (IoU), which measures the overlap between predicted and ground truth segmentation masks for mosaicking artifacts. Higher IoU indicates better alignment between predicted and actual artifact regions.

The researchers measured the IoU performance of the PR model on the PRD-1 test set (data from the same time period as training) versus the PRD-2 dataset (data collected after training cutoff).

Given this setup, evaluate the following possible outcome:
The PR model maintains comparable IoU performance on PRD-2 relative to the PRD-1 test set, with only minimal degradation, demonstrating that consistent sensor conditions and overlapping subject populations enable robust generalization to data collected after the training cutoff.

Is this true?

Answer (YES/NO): NO